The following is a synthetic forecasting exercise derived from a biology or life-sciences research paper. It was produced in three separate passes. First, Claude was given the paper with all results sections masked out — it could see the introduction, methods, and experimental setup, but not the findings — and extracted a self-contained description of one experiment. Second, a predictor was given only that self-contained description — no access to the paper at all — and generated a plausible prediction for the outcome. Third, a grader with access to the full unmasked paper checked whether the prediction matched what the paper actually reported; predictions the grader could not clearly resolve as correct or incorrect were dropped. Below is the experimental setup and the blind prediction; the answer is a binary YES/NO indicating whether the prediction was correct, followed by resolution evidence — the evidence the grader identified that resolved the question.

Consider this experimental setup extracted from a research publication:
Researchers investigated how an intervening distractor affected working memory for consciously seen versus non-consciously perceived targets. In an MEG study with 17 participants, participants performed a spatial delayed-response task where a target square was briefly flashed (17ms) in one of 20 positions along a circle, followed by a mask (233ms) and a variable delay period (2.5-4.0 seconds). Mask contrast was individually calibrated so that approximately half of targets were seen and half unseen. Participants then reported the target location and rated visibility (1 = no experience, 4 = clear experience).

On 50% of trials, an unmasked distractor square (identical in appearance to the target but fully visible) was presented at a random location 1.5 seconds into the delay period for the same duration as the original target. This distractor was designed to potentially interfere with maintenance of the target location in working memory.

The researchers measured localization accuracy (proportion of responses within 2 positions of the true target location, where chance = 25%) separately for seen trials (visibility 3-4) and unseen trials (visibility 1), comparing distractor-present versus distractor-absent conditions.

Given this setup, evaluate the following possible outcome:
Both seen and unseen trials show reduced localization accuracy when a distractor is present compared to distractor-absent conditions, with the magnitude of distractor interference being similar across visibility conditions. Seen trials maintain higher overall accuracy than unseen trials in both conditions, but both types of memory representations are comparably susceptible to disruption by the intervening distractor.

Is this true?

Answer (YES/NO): NO